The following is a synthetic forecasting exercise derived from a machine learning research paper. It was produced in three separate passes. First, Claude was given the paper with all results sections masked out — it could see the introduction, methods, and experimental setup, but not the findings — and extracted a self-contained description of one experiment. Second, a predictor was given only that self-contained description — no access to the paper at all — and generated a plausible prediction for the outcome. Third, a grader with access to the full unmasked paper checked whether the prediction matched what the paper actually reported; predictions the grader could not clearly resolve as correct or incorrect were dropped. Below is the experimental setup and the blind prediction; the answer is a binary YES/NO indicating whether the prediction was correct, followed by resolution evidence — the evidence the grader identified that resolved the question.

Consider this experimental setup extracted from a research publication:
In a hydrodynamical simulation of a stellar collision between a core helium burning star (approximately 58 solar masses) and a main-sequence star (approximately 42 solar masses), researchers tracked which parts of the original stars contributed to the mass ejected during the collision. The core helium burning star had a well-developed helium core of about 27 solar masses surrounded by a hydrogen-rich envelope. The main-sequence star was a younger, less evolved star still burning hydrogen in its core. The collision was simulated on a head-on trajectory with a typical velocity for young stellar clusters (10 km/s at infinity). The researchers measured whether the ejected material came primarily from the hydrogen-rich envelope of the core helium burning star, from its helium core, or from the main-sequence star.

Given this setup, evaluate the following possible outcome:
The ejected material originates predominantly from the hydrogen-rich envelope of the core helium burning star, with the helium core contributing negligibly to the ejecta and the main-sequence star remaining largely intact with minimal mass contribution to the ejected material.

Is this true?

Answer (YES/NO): NO